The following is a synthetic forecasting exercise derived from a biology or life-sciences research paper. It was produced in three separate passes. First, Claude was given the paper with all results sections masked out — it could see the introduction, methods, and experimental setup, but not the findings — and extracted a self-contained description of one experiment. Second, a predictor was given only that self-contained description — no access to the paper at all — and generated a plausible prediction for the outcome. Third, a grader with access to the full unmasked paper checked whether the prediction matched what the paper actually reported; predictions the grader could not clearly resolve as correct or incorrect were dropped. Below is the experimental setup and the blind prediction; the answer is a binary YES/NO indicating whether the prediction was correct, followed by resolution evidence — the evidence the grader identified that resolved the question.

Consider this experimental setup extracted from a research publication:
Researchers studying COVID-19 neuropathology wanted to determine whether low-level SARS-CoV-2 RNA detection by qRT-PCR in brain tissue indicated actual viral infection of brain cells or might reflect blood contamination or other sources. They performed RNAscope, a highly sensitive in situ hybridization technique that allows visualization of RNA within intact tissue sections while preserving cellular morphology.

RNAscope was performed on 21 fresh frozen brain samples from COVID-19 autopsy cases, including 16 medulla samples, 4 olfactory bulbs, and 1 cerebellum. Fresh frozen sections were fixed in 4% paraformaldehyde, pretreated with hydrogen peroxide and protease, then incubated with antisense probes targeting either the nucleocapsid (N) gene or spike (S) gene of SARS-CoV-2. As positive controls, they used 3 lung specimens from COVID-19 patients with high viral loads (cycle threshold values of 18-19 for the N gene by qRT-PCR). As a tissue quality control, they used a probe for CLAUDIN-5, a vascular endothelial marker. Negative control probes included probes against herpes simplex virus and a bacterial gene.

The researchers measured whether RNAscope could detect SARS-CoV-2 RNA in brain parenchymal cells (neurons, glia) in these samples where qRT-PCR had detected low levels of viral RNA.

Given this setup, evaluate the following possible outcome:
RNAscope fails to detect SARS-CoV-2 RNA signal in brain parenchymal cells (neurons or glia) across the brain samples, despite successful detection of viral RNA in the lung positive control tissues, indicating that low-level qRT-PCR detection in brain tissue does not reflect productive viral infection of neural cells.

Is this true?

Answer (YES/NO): YES